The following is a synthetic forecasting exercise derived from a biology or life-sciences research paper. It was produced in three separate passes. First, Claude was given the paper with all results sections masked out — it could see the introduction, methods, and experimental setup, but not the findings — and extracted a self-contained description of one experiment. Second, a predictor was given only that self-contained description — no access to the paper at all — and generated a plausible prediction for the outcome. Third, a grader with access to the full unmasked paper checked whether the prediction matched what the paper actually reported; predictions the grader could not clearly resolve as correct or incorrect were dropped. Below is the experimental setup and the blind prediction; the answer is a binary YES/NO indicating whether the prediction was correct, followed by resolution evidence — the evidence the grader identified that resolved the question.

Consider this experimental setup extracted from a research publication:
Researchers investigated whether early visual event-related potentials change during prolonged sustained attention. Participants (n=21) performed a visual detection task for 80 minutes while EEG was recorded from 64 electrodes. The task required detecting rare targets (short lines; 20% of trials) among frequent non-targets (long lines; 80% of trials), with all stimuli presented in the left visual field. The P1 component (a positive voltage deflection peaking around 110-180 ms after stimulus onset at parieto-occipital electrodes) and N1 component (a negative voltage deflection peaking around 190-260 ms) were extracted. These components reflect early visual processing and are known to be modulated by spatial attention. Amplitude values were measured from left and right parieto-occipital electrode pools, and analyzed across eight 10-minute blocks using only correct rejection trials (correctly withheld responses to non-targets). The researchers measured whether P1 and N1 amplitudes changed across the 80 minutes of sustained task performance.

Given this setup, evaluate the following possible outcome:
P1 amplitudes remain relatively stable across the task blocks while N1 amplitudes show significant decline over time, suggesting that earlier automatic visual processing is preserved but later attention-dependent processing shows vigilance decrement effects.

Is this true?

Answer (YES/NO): NO